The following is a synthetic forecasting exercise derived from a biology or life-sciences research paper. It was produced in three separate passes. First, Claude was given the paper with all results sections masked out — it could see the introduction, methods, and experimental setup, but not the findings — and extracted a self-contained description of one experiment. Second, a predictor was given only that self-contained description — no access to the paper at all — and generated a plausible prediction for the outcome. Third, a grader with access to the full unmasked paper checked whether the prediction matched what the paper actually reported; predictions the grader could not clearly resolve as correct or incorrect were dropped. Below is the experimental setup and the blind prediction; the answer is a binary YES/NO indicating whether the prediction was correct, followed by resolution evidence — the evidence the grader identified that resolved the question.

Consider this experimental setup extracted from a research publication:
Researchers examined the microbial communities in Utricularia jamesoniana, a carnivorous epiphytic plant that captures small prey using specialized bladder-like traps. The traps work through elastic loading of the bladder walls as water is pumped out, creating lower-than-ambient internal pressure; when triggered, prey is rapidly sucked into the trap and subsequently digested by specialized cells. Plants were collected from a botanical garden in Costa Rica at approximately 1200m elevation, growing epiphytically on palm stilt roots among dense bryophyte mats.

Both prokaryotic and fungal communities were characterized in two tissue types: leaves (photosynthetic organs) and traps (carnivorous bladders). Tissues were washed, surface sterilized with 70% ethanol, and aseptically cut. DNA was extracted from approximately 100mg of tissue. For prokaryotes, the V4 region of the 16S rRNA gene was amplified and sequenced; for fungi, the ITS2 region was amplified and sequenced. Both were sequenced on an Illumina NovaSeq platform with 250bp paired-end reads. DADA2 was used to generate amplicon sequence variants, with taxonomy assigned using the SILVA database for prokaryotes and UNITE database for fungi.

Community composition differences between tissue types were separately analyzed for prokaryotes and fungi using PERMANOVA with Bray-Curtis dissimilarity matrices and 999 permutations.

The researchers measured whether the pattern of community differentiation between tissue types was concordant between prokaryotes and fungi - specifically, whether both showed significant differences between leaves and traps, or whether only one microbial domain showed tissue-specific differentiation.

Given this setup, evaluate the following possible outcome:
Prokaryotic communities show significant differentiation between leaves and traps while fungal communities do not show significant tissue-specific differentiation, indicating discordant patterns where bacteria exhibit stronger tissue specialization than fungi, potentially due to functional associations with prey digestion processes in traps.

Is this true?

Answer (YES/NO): NO